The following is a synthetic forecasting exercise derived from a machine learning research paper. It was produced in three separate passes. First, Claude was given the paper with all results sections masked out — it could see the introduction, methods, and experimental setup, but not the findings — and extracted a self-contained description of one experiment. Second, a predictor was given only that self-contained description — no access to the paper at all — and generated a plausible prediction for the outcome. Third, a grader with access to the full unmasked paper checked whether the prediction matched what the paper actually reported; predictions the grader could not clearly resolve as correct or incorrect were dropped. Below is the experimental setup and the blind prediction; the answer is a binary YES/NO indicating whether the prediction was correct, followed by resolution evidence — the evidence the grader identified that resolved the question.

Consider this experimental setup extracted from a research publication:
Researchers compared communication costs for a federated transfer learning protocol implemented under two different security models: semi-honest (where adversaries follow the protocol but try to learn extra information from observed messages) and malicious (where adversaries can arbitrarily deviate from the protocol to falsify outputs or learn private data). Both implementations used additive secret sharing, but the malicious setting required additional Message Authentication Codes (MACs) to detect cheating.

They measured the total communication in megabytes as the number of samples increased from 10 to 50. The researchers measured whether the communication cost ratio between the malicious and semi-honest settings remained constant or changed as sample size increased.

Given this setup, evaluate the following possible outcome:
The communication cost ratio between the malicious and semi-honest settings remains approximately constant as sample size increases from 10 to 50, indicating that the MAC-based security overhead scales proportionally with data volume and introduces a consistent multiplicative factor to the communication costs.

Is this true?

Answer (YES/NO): NO